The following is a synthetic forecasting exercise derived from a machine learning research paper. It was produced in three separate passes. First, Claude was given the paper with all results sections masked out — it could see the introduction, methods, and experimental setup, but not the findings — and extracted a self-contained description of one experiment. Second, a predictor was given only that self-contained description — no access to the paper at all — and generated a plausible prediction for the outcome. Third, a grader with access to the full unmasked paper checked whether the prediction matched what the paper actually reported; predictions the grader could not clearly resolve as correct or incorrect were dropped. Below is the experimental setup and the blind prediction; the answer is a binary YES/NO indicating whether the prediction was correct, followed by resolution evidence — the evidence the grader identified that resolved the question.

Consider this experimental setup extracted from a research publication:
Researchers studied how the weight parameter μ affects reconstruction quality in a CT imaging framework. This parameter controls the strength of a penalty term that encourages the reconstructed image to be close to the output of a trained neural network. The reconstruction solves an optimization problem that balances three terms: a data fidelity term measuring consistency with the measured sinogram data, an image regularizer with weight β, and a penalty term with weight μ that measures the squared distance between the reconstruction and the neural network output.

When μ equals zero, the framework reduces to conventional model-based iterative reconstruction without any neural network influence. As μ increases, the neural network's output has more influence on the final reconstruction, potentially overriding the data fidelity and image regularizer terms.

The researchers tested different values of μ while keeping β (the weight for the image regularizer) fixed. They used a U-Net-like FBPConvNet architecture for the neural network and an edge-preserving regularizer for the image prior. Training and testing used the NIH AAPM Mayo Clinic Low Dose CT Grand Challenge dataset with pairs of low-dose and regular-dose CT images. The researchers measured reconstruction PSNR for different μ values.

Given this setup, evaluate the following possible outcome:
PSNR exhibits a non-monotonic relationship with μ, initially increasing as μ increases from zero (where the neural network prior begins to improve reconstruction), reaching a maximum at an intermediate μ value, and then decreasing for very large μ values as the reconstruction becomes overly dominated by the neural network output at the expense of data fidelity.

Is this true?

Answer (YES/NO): YES